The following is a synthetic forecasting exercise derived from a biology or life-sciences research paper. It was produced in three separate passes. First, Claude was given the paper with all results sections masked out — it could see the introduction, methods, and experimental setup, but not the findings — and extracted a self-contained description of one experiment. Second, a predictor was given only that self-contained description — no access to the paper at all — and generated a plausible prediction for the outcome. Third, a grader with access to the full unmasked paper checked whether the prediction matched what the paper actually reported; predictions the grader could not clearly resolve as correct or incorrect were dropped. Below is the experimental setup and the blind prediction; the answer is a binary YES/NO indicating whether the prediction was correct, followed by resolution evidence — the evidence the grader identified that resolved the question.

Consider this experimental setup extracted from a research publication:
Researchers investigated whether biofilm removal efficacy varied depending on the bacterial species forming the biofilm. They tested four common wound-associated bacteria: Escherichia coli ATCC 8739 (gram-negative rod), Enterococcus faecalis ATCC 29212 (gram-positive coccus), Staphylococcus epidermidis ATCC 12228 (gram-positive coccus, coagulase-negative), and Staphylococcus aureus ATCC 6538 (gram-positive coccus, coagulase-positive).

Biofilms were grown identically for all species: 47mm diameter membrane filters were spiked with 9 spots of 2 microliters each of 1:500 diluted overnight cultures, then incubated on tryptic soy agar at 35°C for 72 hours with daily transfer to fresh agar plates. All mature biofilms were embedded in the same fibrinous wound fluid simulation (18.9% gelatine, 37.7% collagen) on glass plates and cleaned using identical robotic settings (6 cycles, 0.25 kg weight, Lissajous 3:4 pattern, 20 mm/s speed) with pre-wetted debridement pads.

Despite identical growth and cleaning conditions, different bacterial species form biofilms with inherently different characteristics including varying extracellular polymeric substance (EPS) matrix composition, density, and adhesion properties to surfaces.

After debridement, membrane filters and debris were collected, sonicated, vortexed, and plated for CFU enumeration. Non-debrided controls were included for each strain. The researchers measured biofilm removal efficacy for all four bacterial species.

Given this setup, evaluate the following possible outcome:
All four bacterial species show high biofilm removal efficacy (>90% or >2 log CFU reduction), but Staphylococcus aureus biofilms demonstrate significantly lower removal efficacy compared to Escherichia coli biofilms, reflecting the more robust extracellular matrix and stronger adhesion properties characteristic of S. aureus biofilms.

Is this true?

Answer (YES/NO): NO